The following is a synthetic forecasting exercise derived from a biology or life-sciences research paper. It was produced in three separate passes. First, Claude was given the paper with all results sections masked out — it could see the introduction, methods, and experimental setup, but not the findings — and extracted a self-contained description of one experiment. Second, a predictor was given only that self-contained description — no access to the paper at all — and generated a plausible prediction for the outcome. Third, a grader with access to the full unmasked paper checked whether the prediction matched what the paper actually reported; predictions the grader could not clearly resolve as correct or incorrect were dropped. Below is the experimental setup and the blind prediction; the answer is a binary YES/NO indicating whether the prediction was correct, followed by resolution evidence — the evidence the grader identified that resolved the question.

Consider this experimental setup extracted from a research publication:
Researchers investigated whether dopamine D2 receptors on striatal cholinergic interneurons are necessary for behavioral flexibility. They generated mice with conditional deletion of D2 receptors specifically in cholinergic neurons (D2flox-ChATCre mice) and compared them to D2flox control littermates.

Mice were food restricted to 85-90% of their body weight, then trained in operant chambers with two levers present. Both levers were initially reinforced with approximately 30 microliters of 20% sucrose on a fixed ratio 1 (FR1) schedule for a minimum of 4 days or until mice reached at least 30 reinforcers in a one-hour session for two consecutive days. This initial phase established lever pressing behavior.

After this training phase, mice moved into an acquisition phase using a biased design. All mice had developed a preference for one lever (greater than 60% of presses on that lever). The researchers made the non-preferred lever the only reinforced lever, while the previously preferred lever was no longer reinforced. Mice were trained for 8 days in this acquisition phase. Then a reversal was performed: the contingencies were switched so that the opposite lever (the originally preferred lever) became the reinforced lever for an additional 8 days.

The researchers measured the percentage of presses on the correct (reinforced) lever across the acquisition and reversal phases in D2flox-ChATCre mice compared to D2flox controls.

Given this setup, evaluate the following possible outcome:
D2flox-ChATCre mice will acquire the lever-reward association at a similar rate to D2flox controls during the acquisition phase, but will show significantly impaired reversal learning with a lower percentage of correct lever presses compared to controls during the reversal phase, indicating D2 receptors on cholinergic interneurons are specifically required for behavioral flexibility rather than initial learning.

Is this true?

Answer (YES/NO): NO